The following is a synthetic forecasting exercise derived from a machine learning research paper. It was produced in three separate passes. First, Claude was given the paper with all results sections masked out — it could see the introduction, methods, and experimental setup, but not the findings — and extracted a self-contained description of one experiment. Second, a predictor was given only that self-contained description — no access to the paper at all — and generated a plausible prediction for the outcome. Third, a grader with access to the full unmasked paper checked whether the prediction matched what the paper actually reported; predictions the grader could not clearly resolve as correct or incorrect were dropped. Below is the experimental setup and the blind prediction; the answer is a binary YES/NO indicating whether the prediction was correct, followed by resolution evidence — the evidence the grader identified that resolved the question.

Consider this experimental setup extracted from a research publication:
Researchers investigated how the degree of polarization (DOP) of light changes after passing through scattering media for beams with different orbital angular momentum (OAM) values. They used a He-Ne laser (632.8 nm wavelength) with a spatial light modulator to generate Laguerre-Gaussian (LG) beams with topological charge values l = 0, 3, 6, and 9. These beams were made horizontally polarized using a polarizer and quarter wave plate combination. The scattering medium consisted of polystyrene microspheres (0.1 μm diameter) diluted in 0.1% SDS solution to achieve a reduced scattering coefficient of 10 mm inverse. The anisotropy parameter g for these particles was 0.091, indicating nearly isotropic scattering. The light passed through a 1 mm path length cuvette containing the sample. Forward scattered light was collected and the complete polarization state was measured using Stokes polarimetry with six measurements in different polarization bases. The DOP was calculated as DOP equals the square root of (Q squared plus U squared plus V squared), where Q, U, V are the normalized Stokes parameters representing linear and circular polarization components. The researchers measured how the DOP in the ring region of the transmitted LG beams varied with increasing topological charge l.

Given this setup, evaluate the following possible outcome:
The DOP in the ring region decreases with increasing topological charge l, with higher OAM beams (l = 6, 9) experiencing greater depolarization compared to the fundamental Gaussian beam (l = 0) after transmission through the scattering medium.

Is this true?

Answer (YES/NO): NO